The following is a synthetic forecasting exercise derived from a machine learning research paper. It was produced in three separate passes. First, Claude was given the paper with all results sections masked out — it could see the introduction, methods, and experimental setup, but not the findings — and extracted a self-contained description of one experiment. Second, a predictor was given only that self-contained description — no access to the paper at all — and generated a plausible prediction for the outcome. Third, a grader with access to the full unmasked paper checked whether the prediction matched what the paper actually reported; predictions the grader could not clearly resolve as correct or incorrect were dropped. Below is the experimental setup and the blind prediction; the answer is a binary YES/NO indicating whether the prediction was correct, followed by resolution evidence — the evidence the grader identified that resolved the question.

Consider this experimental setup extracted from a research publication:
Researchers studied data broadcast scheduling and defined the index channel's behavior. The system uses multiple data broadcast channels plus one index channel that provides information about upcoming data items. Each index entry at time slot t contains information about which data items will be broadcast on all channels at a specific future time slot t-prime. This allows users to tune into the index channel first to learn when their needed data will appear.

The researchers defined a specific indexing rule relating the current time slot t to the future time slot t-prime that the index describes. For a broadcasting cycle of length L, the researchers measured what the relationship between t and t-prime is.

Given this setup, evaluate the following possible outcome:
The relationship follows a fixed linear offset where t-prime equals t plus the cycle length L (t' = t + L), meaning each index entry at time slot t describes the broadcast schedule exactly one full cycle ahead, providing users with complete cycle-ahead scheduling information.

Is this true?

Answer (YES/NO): NO